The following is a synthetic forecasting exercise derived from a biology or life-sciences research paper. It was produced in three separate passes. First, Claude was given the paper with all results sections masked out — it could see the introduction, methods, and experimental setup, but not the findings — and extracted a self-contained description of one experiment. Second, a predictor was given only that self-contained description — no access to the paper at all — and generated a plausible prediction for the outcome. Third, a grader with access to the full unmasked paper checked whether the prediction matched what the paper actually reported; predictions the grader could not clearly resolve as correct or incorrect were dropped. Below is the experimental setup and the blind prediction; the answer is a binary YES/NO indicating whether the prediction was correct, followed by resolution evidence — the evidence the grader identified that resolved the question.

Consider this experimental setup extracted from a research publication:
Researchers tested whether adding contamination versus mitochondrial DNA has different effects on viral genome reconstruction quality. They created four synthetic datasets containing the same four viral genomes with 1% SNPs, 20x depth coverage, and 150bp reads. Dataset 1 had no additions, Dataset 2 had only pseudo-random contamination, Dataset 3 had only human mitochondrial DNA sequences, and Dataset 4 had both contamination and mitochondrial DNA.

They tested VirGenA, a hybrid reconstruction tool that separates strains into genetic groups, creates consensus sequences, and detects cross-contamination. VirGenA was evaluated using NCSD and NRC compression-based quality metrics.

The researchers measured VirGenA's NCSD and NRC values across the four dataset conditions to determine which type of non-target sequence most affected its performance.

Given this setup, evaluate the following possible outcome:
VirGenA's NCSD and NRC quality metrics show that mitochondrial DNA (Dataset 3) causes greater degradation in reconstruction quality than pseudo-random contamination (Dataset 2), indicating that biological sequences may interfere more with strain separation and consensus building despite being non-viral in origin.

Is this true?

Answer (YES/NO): NO